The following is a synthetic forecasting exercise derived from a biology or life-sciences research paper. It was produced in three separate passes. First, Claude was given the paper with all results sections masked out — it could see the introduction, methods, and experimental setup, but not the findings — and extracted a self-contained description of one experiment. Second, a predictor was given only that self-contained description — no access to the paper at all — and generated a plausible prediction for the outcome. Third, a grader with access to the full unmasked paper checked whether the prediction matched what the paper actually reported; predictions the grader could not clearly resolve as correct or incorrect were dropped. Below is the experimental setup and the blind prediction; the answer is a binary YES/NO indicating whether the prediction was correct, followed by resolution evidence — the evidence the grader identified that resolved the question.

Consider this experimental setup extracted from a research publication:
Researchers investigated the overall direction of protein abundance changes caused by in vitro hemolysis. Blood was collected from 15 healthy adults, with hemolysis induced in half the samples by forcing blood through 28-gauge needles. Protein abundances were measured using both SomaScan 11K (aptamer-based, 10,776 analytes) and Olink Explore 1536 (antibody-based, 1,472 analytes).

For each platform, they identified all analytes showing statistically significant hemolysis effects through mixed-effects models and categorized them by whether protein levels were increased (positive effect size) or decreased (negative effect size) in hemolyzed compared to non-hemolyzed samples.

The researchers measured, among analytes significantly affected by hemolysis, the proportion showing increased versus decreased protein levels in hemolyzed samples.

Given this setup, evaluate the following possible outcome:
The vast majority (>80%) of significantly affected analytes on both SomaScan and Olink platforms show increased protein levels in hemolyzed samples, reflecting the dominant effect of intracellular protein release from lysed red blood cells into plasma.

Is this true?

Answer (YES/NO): NO